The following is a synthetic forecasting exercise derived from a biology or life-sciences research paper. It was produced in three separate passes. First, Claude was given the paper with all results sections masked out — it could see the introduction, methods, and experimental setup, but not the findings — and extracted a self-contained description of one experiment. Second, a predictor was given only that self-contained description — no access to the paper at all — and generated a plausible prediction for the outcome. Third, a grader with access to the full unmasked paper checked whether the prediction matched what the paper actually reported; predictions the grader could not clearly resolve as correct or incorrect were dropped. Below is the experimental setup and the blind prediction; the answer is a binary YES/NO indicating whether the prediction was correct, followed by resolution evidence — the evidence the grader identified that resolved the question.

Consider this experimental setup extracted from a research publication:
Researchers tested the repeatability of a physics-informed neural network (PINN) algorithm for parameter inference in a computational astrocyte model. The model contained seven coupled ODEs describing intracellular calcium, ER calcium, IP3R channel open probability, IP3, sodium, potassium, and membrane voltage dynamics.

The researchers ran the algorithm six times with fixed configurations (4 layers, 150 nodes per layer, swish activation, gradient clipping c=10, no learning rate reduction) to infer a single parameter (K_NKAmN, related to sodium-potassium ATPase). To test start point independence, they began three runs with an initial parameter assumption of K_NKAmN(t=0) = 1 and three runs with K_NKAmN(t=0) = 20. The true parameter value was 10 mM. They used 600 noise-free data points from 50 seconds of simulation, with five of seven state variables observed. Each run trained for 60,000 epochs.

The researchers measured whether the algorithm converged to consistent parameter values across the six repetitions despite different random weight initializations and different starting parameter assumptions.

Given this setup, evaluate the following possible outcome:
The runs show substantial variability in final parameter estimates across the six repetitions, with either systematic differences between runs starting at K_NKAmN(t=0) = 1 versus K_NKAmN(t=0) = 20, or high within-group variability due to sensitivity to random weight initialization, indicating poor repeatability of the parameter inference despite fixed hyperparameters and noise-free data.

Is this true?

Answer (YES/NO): NO